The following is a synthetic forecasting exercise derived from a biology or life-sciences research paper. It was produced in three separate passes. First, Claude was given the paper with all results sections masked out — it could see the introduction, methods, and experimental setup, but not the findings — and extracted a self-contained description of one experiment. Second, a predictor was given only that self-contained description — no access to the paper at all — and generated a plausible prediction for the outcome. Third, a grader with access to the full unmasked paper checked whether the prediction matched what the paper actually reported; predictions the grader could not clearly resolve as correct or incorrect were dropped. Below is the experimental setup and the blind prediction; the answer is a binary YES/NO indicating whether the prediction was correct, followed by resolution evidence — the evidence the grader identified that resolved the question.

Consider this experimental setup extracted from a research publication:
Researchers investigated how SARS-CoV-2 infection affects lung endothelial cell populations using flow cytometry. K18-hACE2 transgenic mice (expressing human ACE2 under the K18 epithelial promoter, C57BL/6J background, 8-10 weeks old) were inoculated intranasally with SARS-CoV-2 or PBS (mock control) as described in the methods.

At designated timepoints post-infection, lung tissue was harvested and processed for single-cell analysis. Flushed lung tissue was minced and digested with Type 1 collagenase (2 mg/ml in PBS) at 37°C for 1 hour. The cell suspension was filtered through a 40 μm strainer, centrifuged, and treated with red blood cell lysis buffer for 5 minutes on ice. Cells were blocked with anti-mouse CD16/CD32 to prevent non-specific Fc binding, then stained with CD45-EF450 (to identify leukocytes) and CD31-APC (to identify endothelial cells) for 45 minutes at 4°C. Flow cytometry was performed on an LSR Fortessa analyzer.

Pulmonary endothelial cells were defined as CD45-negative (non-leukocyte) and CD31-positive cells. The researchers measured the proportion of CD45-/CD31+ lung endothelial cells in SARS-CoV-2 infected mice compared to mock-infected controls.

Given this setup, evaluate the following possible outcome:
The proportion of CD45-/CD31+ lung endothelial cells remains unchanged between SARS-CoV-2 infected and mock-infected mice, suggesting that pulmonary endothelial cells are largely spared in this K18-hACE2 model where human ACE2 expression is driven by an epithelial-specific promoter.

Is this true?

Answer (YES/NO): NO